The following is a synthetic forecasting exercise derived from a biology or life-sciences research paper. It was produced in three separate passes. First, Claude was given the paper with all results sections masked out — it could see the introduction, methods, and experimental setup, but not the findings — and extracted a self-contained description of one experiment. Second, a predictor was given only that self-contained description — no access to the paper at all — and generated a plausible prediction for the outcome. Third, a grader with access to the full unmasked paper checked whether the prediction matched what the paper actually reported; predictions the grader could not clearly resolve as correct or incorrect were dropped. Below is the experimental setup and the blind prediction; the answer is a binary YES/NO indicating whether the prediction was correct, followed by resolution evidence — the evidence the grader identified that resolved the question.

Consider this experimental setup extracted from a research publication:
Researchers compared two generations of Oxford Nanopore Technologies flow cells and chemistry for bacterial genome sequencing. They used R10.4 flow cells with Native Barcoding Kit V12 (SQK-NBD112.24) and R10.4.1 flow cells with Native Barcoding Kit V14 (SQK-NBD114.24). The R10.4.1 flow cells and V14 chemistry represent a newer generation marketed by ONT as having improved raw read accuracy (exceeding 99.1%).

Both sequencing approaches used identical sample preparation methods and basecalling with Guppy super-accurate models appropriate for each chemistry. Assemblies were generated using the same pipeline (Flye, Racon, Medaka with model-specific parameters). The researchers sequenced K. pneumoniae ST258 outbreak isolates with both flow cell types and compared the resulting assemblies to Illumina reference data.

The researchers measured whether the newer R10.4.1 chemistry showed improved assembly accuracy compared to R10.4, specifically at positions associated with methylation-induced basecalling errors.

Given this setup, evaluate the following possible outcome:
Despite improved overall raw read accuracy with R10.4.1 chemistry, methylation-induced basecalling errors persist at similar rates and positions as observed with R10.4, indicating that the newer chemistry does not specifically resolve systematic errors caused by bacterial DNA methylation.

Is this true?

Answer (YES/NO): NO